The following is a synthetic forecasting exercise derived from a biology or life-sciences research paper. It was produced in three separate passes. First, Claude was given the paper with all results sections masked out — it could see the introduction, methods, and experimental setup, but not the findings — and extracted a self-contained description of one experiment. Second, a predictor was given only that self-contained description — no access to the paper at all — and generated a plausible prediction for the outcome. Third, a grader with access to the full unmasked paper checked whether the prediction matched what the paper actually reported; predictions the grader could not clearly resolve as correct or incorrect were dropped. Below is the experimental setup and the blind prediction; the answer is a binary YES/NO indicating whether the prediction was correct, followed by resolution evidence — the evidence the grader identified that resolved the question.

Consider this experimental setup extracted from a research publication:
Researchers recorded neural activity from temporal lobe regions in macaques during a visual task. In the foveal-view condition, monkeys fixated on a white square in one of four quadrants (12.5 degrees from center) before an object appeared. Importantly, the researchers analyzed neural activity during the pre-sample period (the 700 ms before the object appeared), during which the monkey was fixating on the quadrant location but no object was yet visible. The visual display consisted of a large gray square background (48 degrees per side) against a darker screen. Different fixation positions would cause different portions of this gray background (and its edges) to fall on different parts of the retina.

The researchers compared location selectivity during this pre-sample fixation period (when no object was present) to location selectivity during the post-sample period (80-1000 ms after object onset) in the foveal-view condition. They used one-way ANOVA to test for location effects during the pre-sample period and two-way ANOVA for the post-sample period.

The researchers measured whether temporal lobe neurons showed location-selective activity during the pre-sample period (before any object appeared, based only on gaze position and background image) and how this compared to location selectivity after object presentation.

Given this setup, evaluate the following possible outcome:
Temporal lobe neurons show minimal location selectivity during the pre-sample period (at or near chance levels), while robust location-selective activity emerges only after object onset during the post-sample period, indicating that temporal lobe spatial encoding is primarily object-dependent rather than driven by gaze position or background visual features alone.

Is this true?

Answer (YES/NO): NO